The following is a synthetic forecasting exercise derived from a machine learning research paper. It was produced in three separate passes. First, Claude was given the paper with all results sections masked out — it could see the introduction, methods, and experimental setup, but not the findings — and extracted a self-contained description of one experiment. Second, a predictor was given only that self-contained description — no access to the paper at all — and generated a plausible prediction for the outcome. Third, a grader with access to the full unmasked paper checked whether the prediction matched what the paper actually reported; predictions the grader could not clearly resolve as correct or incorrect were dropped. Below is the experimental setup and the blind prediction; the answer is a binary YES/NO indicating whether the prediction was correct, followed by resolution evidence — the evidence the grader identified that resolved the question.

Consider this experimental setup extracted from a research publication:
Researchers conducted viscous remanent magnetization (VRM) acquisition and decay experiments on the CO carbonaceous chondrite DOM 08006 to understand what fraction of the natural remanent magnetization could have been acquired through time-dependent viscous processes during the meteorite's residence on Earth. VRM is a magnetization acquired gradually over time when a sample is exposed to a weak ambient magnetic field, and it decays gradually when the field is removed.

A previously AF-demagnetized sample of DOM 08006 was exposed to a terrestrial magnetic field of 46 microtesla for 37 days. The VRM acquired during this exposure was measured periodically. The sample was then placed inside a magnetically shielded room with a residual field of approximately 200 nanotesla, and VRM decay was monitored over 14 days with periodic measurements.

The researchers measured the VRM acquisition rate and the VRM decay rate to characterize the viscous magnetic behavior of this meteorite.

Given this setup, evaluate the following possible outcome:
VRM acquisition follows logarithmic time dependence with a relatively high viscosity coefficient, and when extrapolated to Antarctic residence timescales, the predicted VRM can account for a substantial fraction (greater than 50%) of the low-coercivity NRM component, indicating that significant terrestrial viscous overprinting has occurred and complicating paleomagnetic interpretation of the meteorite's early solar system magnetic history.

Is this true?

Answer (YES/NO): YES